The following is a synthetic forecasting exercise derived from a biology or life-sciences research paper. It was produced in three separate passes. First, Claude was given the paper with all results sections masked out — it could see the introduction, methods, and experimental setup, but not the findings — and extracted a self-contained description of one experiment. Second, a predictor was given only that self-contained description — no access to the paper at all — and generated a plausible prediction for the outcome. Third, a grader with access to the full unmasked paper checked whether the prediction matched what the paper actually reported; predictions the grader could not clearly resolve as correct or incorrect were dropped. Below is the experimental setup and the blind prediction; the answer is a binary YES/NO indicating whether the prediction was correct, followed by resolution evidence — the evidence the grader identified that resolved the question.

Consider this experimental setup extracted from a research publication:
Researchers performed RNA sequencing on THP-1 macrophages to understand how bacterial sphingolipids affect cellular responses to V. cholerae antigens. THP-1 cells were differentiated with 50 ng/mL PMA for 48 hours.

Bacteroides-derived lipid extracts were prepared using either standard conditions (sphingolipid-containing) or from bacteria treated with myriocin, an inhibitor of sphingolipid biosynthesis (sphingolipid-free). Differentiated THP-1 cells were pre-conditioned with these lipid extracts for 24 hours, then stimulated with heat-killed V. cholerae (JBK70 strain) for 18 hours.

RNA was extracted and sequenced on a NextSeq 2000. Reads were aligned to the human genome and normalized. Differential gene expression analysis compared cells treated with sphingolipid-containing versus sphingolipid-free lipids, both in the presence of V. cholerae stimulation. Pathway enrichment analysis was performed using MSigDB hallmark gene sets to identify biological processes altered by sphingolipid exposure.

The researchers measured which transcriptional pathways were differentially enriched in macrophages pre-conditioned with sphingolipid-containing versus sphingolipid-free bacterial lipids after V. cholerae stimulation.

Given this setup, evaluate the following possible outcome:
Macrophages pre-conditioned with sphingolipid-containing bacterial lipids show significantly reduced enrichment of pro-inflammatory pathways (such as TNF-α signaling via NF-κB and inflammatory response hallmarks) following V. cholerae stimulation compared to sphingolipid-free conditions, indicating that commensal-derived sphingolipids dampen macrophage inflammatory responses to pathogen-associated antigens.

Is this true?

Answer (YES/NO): NO